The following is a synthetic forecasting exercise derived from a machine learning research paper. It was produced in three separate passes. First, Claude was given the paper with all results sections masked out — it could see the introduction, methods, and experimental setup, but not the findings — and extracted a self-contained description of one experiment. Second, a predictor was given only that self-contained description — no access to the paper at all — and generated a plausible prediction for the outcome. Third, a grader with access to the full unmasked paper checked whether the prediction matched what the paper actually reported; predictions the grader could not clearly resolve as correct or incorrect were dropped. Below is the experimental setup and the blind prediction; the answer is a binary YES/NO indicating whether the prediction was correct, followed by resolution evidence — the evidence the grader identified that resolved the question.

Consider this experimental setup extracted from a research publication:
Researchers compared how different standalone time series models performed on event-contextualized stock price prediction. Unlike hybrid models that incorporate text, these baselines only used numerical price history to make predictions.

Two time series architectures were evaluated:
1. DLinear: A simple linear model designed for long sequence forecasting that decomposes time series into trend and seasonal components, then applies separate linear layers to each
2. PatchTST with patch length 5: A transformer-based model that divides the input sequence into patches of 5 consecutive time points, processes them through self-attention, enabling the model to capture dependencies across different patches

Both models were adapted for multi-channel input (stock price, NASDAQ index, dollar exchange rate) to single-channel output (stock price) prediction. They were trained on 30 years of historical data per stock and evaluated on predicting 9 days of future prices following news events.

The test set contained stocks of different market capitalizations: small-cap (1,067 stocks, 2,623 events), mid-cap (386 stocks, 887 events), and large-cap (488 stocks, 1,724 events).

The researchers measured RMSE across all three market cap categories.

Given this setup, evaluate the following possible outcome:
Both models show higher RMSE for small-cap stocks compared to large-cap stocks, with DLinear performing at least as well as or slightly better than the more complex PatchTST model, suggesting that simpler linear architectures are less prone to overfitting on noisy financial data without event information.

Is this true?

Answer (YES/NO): NO